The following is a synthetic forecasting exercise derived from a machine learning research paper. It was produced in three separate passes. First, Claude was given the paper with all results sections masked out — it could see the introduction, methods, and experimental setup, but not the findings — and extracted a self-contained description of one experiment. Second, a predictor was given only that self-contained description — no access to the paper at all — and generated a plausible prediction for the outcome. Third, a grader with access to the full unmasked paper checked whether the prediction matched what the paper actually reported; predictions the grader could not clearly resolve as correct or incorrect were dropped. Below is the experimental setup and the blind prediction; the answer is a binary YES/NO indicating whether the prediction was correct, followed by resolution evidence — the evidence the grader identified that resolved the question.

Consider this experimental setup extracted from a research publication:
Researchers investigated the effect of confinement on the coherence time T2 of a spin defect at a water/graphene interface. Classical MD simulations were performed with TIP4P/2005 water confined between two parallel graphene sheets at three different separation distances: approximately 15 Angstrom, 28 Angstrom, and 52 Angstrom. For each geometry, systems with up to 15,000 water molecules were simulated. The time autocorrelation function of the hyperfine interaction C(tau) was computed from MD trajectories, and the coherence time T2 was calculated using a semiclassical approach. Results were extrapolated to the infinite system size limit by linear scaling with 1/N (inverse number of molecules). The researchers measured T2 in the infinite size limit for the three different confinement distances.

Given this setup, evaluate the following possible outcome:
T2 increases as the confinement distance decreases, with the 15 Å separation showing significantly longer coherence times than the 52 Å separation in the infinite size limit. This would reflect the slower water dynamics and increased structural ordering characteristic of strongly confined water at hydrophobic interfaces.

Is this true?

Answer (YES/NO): NO